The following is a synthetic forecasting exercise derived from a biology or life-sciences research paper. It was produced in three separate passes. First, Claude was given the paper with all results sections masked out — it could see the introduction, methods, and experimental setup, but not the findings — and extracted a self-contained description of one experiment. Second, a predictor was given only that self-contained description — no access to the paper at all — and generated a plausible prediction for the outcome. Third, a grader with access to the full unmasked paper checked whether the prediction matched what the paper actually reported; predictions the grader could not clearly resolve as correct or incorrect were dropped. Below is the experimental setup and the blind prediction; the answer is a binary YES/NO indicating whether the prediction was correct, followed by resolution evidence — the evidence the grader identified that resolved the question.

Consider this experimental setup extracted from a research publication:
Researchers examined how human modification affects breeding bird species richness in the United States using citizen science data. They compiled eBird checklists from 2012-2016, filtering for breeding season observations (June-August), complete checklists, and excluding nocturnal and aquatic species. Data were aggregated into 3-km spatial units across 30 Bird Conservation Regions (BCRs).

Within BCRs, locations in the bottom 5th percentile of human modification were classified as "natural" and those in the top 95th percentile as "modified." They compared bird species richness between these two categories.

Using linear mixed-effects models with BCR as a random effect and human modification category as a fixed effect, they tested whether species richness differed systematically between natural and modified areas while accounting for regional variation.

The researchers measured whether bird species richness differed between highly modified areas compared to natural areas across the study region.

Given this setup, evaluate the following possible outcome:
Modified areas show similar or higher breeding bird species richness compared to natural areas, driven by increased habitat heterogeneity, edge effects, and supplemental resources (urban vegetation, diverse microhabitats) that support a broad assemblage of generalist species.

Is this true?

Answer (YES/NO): NO